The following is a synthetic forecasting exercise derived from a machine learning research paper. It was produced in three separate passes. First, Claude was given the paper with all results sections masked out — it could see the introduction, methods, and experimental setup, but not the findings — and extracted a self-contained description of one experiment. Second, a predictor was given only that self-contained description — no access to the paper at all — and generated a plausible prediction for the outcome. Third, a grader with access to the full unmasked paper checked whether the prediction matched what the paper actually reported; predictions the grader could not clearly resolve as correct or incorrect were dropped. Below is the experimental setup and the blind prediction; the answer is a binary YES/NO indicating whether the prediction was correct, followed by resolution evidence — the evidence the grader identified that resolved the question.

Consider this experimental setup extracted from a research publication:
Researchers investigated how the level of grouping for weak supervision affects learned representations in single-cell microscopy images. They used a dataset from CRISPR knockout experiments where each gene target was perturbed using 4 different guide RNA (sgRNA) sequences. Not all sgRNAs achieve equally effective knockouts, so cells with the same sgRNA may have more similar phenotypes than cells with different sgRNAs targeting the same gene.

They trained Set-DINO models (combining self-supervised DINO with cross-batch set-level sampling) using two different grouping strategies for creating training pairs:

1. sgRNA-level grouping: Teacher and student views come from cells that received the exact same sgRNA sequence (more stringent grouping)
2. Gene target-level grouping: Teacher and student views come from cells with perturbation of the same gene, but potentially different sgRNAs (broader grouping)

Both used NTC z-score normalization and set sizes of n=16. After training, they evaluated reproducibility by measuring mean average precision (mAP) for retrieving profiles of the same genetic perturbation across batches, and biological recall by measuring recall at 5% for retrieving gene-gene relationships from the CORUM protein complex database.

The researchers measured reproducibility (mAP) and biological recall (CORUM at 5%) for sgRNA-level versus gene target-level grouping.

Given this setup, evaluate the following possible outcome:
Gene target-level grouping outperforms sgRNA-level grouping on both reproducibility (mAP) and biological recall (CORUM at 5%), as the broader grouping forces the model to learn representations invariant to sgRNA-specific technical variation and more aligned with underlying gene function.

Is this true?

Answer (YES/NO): YES